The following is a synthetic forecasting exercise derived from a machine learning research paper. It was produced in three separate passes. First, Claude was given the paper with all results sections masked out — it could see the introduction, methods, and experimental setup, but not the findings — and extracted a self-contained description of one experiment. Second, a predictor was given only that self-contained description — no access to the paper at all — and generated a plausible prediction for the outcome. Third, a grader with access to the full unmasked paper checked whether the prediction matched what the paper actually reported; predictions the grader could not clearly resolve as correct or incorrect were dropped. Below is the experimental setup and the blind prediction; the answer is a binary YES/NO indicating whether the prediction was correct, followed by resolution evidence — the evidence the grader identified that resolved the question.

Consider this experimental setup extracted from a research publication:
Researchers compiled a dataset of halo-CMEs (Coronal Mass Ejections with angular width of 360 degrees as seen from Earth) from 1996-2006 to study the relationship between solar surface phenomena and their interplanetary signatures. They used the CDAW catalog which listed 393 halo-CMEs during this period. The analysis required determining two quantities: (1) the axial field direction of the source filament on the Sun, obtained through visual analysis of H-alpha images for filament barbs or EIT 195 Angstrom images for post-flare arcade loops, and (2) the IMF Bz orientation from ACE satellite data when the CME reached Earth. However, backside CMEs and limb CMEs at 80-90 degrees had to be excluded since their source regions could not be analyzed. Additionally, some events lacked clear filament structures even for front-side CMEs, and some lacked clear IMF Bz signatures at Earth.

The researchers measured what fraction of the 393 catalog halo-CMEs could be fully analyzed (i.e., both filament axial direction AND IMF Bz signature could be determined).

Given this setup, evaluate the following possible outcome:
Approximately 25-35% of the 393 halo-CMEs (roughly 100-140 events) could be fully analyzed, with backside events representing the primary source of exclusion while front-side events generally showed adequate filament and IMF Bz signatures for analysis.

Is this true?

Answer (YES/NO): NO